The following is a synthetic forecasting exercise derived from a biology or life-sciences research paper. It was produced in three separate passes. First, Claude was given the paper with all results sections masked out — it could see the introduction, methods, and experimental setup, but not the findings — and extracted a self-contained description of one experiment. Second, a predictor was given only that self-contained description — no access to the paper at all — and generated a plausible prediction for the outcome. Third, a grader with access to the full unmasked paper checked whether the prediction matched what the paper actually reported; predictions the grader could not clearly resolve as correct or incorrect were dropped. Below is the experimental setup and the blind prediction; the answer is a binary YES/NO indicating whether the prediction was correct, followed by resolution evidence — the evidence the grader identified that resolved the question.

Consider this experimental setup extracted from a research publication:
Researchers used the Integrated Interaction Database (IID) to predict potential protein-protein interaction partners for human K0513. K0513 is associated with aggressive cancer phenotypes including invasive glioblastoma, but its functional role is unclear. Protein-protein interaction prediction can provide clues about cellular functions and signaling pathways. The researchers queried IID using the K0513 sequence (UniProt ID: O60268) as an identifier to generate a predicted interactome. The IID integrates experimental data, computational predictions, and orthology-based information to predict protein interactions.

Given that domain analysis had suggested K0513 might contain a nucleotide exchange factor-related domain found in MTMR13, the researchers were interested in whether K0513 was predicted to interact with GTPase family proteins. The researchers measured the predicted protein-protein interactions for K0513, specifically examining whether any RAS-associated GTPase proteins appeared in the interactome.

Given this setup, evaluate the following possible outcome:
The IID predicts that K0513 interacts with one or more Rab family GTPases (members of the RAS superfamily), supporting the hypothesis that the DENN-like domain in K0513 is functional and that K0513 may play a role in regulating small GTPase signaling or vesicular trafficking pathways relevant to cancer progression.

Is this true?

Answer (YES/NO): YES